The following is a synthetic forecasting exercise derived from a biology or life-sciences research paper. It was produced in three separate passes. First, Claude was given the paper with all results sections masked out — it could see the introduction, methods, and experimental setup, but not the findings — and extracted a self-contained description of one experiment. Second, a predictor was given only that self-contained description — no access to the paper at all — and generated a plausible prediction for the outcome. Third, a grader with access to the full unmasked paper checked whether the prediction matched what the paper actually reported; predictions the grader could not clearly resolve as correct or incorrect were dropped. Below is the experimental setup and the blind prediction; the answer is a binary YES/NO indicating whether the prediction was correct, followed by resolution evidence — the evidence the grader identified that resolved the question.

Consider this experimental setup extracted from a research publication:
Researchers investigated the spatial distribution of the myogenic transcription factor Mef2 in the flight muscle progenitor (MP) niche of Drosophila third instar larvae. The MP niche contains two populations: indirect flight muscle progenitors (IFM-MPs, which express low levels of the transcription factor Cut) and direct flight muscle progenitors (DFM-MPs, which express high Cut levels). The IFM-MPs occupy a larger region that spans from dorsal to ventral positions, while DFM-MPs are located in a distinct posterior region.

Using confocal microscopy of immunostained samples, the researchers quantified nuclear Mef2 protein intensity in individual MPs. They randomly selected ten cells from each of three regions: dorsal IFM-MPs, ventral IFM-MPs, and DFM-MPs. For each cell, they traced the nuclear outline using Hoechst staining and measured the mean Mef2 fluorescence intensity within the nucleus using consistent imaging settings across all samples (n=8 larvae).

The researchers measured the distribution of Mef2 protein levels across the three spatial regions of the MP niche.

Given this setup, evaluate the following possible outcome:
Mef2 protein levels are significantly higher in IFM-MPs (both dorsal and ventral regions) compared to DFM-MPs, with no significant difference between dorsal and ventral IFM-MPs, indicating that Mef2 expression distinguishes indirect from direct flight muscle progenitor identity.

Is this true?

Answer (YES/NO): NO